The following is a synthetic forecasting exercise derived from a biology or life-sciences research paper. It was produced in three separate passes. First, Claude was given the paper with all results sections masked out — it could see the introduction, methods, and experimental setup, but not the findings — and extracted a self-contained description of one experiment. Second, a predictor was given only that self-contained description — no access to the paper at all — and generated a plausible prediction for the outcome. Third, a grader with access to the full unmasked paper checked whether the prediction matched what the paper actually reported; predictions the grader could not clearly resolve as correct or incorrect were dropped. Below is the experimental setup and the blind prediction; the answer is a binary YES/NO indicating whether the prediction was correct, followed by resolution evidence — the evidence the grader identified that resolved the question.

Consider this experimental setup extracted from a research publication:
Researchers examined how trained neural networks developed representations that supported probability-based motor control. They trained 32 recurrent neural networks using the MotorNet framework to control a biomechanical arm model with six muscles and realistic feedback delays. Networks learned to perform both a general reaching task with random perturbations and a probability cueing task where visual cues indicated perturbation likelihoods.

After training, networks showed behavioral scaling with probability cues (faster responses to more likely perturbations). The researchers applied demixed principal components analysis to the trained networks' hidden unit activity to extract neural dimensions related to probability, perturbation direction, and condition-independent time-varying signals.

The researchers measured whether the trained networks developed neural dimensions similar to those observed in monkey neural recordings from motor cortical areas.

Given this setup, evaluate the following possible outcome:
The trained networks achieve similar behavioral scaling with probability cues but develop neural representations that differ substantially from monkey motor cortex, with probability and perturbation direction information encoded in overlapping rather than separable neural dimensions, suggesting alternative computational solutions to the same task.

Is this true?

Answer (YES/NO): NO